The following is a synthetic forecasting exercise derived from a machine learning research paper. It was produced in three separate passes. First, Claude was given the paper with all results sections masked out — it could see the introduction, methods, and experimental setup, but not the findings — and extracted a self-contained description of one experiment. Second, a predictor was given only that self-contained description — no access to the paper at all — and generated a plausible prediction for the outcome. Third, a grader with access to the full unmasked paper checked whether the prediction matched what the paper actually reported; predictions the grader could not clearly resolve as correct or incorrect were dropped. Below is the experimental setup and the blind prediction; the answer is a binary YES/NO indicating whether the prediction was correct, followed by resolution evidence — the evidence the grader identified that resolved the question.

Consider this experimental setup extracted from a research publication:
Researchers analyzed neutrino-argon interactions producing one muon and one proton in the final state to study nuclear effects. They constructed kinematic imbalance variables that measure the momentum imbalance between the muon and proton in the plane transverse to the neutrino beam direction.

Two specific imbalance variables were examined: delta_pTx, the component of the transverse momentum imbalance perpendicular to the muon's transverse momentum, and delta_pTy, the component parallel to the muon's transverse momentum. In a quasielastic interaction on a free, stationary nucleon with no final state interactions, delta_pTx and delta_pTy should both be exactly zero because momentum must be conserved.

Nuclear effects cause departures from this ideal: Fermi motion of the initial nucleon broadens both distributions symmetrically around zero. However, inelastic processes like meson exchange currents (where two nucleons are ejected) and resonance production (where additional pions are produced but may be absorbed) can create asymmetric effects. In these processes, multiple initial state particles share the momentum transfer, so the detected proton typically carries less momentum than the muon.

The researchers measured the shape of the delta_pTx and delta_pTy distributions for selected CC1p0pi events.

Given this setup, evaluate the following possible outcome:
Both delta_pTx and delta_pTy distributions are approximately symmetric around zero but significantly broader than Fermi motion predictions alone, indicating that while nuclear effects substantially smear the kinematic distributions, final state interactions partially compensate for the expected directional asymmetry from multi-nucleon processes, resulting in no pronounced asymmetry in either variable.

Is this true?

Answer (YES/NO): NO